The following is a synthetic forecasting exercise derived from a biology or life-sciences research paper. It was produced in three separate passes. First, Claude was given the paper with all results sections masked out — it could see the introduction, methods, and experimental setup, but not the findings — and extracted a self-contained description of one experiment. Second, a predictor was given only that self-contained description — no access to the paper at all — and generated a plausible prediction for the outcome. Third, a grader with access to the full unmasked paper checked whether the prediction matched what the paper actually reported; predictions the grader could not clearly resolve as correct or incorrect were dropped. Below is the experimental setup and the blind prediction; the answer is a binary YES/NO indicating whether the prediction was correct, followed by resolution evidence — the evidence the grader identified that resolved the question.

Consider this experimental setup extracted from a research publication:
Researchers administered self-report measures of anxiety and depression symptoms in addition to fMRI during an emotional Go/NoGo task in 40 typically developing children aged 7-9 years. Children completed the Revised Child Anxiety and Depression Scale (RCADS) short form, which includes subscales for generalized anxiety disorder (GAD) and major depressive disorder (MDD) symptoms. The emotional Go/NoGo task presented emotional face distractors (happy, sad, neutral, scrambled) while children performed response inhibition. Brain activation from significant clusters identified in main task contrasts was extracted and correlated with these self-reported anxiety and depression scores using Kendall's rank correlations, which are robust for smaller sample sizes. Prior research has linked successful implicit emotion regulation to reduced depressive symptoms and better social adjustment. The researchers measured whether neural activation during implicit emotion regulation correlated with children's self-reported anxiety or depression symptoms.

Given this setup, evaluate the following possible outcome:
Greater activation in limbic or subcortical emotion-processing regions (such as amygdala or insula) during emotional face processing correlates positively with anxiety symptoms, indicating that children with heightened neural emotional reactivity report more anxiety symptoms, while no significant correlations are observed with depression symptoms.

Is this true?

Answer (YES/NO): NO